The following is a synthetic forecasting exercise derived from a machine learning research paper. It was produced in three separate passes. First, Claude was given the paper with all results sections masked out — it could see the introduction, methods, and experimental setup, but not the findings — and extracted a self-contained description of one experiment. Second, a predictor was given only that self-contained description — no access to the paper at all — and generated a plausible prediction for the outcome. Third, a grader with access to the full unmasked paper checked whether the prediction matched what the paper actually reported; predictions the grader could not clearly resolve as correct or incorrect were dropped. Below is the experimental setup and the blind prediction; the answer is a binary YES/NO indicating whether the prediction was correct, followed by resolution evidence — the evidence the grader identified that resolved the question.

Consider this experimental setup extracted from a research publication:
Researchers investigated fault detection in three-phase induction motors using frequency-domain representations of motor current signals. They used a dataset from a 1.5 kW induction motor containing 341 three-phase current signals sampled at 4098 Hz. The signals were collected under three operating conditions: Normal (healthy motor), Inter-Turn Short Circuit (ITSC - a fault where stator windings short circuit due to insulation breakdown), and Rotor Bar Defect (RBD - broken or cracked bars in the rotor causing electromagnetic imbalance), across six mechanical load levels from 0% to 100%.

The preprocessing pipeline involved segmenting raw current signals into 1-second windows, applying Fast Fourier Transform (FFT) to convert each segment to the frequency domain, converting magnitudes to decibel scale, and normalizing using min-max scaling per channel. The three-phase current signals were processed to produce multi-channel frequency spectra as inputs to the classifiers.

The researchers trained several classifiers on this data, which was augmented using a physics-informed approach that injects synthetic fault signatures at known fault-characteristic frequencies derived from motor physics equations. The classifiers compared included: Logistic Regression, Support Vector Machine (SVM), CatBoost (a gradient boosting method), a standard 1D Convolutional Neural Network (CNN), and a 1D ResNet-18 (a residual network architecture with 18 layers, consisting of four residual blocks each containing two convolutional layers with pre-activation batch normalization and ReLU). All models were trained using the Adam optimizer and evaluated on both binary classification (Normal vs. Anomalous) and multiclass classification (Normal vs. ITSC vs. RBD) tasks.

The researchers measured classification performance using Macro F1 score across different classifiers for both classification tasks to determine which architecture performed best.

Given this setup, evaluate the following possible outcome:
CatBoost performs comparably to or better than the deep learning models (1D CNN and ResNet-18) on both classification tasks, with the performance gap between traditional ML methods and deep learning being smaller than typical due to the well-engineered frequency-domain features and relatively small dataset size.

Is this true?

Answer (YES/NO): NO